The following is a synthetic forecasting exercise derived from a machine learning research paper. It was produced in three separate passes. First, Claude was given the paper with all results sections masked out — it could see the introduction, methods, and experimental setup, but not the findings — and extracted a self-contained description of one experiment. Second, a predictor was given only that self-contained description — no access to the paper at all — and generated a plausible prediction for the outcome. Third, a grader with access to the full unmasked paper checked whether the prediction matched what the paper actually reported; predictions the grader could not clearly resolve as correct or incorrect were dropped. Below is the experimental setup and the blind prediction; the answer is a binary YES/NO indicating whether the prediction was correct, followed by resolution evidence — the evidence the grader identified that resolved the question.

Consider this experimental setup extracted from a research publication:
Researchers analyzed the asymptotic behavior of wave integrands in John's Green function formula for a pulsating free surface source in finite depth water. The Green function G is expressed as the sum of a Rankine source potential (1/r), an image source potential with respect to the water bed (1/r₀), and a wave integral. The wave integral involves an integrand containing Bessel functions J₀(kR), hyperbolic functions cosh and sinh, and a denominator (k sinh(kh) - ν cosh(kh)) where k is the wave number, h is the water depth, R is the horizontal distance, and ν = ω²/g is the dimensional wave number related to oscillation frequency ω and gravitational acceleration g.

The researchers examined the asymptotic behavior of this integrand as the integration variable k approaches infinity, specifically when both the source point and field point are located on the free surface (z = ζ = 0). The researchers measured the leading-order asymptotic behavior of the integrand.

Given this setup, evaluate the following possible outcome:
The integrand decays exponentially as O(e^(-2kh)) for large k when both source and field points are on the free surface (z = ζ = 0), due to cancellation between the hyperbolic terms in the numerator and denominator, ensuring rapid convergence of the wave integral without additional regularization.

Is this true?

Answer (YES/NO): NO